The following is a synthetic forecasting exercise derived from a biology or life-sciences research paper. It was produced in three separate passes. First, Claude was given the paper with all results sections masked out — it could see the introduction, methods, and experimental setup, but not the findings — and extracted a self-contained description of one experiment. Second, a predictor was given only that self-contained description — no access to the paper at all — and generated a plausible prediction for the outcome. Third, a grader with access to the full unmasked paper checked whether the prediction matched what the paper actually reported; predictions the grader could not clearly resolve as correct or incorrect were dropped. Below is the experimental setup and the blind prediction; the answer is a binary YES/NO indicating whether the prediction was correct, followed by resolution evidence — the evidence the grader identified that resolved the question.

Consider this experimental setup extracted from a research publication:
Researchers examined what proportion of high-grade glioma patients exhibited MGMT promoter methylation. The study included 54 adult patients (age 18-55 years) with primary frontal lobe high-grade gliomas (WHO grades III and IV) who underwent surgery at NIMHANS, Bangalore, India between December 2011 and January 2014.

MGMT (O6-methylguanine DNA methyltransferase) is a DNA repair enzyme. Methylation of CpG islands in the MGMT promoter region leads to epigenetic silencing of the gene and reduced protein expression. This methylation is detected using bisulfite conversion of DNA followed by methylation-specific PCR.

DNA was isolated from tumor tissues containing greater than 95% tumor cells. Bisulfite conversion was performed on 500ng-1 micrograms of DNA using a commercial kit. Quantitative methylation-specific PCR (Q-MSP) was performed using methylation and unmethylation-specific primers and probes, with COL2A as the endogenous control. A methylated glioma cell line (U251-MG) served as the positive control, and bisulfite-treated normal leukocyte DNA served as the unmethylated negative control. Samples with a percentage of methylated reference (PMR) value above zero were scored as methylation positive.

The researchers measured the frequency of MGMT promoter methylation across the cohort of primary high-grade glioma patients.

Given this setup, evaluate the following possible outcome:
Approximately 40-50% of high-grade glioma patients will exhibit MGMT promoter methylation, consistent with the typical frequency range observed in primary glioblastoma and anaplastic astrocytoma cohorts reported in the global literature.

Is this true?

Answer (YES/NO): NO